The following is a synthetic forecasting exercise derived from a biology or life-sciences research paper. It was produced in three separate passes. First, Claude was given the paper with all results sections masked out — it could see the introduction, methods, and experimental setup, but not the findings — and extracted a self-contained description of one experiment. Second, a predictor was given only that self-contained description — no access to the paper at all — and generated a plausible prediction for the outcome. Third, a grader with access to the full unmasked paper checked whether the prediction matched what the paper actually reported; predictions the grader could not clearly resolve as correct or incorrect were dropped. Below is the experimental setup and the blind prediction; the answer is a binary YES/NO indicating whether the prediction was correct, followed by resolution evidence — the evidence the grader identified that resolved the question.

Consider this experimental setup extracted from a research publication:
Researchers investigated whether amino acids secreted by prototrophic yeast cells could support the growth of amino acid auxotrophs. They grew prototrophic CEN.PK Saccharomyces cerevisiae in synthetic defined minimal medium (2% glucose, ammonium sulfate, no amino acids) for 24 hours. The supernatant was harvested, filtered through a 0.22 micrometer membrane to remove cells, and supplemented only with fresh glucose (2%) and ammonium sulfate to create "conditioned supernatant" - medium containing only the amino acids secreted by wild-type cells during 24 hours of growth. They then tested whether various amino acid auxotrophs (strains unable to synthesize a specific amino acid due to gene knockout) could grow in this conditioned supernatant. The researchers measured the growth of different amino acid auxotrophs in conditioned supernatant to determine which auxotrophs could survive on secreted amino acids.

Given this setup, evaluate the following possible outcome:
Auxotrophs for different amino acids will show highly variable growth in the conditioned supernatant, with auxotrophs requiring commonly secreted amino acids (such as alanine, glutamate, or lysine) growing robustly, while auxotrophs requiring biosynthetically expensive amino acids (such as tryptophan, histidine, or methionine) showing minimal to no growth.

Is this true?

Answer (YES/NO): NO